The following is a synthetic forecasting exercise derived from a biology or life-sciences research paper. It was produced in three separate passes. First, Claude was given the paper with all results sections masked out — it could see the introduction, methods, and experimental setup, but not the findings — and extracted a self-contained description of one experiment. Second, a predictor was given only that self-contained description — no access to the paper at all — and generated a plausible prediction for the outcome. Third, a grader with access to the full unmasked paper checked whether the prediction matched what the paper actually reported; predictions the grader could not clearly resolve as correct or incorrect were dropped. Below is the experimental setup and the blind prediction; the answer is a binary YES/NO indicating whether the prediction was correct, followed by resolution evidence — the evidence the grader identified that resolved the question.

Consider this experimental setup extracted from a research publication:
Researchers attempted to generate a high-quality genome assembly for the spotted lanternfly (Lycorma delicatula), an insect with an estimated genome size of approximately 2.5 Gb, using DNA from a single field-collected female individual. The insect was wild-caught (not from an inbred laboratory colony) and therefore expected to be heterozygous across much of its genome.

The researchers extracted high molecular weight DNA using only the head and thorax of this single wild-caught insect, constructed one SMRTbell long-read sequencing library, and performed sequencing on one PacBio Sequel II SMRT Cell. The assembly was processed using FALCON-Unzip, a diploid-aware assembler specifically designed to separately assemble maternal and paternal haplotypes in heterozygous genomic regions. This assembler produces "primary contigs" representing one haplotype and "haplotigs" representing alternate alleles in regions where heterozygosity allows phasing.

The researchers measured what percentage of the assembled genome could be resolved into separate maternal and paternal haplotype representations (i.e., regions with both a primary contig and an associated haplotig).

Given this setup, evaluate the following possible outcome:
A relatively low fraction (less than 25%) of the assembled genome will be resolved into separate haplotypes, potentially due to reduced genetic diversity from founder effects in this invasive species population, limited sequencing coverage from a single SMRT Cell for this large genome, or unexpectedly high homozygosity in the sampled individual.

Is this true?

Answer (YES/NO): NO